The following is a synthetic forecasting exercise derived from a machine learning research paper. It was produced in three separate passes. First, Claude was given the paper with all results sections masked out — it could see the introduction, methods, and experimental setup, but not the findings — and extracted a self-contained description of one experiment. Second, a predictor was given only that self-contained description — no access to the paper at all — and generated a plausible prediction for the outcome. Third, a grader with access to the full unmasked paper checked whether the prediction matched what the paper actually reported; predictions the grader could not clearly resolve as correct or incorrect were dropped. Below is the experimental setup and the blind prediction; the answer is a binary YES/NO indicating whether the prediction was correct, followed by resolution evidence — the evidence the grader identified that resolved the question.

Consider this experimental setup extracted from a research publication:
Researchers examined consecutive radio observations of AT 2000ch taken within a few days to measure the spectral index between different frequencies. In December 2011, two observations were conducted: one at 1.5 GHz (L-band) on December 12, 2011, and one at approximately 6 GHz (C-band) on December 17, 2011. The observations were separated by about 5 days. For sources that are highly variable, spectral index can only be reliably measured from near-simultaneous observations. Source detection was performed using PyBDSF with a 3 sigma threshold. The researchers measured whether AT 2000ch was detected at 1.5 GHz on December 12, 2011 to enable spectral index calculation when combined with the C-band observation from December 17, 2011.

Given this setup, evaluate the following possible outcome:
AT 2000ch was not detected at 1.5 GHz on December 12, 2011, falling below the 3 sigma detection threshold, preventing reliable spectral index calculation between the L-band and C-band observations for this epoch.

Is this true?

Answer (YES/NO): YES